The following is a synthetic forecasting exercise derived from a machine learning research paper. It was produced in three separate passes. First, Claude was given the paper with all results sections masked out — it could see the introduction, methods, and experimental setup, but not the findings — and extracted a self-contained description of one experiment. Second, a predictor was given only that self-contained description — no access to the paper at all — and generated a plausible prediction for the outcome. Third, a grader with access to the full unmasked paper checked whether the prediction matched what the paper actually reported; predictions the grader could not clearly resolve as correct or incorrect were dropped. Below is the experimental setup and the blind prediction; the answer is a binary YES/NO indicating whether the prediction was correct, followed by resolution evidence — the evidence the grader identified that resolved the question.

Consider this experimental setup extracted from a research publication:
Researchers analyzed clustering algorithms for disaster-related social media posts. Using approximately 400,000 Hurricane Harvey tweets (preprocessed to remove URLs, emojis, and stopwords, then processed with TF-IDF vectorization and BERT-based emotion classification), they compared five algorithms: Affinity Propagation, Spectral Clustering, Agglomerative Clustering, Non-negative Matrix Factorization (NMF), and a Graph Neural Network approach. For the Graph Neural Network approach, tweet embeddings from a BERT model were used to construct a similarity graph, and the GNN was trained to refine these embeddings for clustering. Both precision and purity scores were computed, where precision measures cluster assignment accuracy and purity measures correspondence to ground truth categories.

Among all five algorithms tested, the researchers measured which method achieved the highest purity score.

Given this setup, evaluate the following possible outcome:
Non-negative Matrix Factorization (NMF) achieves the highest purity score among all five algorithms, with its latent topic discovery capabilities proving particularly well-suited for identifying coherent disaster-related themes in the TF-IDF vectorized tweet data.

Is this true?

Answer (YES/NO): NO